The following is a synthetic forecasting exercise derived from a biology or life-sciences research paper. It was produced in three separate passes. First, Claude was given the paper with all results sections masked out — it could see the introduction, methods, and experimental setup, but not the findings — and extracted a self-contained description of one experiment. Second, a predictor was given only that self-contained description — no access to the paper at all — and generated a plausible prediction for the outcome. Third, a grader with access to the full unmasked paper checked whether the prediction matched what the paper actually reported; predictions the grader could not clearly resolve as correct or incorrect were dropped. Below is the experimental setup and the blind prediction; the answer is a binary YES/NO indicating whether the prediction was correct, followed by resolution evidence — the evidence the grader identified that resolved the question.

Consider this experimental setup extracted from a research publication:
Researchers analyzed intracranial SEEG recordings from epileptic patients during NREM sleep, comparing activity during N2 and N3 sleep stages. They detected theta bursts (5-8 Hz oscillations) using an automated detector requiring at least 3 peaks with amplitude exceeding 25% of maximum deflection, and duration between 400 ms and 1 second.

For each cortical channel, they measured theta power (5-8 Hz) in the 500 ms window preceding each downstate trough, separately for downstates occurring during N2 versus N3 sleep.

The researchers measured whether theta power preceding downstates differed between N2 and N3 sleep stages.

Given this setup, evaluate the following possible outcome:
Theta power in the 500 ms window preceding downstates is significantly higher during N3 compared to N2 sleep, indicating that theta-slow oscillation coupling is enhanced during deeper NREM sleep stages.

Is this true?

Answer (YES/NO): NO